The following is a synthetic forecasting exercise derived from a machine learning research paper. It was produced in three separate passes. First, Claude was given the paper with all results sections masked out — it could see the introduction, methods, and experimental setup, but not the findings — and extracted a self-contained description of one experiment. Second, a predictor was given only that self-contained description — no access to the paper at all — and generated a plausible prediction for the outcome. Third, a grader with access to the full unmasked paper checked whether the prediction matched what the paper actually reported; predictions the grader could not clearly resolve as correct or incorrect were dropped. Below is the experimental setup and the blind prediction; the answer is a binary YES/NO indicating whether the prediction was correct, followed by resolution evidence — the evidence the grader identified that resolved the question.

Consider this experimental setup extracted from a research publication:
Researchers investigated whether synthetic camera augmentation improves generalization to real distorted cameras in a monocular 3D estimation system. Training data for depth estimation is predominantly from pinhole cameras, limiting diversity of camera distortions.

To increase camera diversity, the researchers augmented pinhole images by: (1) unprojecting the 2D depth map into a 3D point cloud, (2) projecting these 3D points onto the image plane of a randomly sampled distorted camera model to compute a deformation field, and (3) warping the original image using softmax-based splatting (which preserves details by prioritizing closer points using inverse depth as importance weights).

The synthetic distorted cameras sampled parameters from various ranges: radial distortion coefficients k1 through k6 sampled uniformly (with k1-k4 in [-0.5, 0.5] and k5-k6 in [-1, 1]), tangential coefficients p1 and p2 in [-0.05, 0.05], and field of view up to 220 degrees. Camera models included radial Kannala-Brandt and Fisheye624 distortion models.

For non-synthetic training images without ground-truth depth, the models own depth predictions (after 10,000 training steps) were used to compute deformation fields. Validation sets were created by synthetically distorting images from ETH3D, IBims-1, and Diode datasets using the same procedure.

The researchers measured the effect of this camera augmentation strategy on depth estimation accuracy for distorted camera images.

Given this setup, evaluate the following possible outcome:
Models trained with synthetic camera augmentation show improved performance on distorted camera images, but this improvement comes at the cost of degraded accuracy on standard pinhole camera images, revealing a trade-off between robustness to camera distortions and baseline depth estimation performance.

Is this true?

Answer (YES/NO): NO